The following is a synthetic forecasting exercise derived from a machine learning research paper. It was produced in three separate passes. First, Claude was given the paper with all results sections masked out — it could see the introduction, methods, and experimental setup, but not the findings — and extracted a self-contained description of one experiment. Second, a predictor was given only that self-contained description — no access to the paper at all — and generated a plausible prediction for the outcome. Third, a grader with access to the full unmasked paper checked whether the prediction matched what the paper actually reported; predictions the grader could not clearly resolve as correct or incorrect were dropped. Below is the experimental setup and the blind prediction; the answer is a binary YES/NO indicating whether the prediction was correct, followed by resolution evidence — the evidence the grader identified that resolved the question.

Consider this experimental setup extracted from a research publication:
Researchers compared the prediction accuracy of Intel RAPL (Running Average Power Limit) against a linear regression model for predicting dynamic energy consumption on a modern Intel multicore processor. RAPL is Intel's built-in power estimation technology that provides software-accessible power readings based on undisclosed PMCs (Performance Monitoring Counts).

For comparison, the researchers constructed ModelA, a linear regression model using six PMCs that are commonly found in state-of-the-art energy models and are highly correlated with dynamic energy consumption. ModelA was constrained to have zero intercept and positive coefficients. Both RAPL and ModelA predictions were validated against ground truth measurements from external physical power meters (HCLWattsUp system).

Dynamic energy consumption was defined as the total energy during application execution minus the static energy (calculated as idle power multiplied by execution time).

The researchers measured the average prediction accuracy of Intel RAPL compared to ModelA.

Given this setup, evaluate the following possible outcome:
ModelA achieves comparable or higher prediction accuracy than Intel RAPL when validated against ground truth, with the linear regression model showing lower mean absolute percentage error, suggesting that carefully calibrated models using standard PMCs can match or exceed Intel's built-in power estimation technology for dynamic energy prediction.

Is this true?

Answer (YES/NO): NO